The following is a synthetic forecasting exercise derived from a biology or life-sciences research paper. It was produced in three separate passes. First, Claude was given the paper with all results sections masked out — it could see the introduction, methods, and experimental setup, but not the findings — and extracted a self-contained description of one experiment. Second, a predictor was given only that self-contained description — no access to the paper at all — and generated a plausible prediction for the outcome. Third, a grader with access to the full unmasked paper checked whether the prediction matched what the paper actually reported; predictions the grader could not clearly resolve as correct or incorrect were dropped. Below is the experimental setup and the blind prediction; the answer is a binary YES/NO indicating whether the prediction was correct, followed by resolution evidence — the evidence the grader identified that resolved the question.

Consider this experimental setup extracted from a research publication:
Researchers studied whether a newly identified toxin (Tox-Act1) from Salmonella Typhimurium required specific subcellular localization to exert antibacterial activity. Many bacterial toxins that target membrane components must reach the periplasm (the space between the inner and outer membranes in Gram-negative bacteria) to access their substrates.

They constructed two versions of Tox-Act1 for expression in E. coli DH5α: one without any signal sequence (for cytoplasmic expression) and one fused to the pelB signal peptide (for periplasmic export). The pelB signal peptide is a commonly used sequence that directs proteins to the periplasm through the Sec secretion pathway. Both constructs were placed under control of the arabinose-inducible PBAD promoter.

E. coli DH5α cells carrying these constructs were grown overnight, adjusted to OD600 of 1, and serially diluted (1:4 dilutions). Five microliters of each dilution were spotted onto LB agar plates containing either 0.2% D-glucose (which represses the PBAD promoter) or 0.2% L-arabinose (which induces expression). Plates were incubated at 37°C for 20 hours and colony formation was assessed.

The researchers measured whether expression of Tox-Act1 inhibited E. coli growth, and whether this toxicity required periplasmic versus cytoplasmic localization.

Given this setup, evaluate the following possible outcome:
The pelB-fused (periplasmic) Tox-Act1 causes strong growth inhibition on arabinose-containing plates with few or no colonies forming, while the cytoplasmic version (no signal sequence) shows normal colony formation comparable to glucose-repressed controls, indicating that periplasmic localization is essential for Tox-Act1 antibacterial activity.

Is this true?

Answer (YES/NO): YES